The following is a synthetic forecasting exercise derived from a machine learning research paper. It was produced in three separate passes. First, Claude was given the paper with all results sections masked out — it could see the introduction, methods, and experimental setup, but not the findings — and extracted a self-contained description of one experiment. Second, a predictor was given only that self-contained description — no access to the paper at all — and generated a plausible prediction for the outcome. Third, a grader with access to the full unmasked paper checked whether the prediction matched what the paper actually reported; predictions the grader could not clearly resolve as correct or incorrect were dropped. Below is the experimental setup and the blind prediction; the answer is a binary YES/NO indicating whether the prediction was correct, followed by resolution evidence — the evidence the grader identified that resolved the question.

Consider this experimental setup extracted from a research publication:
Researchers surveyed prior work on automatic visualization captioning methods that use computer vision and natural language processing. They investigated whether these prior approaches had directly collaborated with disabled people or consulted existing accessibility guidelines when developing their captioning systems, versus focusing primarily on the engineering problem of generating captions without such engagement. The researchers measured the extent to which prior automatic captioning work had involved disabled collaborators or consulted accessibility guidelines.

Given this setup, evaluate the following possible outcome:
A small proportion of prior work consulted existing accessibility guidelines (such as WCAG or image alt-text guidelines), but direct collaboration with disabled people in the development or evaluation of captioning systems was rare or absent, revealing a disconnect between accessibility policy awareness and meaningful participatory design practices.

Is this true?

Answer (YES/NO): NO